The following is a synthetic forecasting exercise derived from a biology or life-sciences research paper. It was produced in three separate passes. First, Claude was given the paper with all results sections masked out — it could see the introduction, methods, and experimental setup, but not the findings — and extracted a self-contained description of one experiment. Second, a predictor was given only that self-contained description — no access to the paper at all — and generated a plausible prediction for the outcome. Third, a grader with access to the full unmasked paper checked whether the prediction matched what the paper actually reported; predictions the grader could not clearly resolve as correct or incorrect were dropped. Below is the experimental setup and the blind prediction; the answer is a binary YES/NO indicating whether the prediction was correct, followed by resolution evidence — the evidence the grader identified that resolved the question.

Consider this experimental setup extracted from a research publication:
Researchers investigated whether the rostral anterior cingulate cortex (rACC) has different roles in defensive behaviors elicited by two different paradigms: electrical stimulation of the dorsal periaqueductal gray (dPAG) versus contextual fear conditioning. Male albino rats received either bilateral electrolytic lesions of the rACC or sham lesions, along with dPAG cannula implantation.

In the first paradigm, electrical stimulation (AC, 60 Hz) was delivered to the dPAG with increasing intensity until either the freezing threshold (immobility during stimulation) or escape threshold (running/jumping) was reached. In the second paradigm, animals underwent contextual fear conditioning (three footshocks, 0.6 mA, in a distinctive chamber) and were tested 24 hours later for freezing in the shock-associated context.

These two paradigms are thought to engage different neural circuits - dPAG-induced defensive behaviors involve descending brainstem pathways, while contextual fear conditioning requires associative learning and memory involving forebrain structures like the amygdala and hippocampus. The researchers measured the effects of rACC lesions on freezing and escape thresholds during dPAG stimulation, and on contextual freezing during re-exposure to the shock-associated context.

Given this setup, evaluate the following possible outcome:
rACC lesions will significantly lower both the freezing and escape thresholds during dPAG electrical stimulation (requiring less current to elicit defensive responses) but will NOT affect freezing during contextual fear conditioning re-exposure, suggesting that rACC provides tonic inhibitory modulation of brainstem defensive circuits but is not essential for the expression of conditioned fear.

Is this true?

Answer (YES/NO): NO